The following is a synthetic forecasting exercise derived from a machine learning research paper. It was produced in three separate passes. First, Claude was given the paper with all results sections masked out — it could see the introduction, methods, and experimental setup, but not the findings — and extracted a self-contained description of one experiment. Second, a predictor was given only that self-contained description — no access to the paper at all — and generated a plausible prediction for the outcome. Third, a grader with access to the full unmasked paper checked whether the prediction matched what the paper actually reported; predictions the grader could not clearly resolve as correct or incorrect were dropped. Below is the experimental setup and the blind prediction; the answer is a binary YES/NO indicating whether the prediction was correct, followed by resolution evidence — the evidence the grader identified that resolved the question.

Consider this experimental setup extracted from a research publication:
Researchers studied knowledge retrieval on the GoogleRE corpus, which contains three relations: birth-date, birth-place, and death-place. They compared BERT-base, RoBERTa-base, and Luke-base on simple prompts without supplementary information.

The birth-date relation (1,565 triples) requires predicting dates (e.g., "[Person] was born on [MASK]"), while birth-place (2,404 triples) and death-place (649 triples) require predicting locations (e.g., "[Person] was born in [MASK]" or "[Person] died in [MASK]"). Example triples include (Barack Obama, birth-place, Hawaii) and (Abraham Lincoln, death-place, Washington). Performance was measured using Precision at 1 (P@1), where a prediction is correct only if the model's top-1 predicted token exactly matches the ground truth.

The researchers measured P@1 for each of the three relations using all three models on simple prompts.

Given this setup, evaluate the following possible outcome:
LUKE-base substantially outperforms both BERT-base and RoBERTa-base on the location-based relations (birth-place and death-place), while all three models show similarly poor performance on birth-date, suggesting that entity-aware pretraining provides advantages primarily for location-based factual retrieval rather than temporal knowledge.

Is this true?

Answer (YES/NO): NO